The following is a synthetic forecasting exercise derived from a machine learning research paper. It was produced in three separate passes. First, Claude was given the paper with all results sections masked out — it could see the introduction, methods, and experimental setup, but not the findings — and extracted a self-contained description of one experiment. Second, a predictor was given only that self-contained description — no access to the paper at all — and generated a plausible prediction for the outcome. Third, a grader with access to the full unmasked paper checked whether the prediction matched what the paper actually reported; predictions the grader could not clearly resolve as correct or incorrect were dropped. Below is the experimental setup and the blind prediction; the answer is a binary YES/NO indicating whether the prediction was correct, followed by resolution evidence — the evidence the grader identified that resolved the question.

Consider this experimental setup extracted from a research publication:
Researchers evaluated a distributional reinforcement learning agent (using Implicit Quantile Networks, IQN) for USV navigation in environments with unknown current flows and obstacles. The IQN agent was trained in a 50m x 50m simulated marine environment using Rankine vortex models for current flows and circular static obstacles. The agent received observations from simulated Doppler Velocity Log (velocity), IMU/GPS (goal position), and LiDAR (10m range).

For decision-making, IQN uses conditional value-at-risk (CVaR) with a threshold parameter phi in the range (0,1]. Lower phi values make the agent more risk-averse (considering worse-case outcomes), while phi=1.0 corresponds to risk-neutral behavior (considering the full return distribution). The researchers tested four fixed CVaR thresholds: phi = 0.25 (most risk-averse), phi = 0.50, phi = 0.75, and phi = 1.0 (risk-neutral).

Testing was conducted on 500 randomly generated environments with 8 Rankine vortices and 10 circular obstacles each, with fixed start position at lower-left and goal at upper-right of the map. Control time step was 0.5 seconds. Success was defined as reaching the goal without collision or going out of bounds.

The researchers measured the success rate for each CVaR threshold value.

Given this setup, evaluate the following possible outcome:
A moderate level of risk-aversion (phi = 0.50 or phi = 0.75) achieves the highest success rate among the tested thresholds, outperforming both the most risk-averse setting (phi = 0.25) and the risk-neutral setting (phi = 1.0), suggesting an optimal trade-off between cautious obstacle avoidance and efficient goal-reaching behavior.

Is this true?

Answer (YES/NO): YES